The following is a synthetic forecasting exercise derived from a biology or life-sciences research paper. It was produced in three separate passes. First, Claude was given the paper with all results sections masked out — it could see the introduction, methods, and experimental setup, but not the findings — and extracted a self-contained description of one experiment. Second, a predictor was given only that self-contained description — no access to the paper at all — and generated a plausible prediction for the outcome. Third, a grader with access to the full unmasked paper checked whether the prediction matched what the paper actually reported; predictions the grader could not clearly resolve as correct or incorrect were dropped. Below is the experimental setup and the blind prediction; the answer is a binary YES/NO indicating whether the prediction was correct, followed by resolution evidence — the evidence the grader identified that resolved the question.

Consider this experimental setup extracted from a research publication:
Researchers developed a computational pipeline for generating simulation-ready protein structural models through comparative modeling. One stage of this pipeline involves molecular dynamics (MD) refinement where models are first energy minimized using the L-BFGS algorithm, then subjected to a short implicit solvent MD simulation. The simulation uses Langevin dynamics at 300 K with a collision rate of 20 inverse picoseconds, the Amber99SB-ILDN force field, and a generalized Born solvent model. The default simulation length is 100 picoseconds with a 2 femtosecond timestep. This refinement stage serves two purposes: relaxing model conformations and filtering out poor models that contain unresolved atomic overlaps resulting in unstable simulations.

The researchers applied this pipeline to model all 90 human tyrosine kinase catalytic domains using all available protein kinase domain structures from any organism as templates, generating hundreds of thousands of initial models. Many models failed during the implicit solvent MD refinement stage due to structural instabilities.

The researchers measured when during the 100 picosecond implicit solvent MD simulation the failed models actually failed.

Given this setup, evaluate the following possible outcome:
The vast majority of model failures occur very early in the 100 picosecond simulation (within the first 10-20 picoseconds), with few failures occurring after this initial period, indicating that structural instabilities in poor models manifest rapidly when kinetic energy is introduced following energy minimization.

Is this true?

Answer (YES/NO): NO